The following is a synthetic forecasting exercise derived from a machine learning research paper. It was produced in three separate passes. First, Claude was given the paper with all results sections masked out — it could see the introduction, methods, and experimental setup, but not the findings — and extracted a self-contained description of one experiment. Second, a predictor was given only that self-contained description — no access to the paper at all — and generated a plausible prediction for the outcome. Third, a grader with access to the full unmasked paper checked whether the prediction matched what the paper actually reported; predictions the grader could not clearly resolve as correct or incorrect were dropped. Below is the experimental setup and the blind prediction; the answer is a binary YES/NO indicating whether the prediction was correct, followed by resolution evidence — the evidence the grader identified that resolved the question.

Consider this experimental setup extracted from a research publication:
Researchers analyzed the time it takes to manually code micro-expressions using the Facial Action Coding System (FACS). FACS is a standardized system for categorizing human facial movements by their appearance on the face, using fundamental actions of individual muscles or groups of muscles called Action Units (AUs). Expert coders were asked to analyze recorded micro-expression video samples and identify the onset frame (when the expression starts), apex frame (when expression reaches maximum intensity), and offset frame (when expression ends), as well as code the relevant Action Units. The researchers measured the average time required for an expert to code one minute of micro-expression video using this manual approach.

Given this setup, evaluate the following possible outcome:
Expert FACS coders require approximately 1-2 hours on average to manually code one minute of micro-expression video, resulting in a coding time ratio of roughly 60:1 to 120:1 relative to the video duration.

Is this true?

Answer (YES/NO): YES